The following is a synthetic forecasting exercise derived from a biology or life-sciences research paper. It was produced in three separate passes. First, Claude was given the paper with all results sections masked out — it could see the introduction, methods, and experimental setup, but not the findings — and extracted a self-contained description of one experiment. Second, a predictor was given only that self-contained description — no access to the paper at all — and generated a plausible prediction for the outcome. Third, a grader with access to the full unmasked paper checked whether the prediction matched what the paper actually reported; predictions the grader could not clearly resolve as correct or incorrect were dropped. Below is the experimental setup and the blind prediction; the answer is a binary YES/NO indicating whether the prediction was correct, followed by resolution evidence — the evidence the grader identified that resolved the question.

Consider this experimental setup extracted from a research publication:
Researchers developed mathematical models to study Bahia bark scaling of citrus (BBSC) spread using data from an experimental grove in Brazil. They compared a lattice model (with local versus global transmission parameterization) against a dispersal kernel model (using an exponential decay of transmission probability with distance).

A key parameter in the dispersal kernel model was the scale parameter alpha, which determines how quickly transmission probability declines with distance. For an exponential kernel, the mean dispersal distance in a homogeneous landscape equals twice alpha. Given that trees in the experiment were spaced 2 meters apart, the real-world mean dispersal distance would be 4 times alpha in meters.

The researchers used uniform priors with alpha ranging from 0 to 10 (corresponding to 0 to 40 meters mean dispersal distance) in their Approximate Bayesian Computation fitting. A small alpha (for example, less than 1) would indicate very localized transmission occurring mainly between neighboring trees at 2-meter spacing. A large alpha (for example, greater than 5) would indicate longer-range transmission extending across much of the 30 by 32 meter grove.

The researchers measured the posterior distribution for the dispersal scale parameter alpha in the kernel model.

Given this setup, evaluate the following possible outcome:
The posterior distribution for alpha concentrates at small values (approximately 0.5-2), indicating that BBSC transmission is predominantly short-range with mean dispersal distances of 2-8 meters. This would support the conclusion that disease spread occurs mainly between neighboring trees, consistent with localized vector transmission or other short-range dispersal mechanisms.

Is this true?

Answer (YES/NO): YES